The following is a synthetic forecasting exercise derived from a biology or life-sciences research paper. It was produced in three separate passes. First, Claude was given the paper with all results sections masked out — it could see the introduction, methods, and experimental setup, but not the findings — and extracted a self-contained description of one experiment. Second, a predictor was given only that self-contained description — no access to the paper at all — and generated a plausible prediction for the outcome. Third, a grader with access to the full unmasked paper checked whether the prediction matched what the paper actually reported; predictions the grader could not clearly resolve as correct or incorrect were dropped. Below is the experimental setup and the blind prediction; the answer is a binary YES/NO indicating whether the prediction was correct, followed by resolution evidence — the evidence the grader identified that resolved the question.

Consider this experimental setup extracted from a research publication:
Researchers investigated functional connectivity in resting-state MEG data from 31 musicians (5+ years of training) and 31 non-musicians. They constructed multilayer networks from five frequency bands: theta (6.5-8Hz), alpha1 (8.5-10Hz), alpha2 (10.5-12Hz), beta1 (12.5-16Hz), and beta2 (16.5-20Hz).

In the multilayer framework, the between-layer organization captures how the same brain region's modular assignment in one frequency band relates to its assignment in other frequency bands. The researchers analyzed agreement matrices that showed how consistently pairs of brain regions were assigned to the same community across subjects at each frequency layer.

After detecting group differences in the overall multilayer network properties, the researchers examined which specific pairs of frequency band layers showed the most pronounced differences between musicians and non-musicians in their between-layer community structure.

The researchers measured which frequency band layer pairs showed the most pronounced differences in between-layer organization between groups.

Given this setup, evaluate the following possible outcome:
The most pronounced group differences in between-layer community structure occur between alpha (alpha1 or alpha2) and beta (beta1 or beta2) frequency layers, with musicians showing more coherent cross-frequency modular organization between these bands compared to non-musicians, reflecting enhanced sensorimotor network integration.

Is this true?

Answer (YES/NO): NO